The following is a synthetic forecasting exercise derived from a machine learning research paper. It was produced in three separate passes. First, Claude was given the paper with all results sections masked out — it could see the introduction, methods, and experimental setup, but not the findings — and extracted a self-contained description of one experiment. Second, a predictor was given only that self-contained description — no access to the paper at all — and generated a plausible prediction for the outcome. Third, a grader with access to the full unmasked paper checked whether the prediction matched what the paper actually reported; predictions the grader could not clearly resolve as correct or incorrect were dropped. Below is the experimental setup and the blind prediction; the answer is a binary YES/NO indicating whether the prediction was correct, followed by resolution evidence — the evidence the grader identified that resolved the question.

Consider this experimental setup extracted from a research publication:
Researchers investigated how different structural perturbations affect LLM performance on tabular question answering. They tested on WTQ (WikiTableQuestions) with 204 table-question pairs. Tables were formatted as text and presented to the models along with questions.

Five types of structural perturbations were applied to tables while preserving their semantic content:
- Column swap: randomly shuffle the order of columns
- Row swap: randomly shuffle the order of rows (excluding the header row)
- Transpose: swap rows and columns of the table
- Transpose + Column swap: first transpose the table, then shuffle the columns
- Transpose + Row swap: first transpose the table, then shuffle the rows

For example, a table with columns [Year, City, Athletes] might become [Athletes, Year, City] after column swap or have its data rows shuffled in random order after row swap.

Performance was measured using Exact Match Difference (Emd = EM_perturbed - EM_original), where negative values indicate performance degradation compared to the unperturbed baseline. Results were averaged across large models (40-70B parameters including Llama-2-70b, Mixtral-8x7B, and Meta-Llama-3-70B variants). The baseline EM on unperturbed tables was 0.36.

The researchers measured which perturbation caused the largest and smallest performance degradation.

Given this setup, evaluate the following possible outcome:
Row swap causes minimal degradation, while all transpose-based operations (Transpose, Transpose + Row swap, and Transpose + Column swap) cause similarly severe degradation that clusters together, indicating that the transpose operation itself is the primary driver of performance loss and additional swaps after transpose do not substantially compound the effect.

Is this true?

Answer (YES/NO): NO